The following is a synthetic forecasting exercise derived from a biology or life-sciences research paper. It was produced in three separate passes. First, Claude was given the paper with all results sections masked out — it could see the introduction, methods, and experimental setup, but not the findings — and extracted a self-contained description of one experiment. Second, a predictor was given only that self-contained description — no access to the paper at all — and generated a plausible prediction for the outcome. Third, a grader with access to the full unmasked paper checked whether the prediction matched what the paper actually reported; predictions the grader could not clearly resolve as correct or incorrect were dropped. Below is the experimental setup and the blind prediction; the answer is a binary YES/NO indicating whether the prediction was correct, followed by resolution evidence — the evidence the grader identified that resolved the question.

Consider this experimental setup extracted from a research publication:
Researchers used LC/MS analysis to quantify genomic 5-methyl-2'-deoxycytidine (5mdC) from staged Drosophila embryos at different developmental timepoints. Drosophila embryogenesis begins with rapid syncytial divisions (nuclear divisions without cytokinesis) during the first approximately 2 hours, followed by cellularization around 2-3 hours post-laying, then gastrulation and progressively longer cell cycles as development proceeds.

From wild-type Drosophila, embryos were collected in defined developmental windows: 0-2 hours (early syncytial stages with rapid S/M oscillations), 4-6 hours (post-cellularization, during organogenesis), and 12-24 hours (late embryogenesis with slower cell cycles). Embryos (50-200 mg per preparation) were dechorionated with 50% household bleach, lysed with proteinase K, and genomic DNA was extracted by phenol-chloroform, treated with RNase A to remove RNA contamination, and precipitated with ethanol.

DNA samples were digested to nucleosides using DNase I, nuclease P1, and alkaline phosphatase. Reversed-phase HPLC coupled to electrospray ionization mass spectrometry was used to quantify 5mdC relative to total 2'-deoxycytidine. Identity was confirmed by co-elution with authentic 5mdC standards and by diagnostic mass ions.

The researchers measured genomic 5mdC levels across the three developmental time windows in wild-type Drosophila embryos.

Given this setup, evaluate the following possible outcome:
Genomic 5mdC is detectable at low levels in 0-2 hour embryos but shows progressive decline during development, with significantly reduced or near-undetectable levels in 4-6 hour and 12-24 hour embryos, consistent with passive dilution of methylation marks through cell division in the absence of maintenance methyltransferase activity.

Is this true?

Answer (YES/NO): NO